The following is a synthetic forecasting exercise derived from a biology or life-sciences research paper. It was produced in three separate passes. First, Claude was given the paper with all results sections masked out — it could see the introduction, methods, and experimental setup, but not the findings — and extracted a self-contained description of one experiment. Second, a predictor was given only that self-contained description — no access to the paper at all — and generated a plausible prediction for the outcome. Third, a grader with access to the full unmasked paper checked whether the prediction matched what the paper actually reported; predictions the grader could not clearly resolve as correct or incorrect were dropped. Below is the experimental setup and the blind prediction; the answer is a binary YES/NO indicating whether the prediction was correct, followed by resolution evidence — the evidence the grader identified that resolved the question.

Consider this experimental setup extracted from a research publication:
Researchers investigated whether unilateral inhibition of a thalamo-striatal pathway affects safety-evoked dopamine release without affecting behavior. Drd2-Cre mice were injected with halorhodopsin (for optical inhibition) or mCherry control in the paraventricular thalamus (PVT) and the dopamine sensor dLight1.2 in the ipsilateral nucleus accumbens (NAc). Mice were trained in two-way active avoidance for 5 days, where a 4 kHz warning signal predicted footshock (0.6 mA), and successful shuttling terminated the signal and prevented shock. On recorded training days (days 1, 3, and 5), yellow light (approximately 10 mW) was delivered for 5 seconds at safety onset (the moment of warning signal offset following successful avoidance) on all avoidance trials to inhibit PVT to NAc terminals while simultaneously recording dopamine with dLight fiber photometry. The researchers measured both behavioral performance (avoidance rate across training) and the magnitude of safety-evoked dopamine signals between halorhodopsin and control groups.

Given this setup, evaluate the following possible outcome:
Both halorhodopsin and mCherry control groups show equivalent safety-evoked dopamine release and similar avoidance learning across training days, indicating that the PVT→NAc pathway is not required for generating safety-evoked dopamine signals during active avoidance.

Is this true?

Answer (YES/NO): NO